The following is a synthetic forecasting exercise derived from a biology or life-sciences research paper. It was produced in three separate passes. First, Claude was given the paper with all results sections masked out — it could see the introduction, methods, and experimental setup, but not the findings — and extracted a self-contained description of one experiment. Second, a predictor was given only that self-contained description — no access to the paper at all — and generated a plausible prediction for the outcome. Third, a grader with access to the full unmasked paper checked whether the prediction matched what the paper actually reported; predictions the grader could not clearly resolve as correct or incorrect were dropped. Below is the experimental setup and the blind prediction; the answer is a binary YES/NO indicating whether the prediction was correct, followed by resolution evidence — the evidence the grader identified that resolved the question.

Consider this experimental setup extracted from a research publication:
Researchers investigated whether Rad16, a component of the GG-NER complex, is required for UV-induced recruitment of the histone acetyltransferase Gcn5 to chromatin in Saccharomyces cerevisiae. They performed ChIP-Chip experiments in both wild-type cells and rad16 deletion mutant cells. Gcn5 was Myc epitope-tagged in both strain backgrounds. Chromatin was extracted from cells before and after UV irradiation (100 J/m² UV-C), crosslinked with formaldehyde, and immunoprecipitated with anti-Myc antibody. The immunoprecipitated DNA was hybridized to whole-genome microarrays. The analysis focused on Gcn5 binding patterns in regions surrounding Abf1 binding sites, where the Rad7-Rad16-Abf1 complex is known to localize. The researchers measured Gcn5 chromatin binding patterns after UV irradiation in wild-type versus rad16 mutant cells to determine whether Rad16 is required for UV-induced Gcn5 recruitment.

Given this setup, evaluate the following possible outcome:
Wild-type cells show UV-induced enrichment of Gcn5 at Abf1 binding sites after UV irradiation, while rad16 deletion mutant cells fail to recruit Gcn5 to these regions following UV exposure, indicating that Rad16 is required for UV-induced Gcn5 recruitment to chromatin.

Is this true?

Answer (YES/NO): NO